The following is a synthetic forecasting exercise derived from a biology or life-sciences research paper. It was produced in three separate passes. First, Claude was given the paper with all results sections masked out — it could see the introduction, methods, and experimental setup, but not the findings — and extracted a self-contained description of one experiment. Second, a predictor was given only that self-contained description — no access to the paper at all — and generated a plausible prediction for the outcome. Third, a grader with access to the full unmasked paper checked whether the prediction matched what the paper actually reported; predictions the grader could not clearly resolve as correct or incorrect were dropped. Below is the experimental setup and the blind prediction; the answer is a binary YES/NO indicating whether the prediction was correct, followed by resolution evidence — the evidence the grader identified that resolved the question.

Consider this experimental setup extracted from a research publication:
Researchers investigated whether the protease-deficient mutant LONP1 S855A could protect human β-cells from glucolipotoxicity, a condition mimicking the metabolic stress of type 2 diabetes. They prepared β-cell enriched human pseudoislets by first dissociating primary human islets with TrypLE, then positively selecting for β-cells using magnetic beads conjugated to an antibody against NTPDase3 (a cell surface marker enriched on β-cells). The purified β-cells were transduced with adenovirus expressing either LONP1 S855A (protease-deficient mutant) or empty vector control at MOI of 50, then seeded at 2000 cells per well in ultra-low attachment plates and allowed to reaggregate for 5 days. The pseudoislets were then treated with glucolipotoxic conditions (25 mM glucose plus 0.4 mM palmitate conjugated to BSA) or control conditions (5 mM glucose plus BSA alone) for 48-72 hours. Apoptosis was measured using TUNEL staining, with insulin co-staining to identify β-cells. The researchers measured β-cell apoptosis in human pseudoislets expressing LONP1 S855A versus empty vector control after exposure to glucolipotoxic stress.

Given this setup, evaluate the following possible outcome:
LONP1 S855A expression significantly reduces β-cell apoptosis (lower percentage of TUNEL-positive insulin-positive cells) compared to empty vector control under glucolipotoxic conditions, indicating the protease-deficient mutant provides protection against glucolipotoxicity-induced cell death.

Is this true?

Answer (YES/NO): YES